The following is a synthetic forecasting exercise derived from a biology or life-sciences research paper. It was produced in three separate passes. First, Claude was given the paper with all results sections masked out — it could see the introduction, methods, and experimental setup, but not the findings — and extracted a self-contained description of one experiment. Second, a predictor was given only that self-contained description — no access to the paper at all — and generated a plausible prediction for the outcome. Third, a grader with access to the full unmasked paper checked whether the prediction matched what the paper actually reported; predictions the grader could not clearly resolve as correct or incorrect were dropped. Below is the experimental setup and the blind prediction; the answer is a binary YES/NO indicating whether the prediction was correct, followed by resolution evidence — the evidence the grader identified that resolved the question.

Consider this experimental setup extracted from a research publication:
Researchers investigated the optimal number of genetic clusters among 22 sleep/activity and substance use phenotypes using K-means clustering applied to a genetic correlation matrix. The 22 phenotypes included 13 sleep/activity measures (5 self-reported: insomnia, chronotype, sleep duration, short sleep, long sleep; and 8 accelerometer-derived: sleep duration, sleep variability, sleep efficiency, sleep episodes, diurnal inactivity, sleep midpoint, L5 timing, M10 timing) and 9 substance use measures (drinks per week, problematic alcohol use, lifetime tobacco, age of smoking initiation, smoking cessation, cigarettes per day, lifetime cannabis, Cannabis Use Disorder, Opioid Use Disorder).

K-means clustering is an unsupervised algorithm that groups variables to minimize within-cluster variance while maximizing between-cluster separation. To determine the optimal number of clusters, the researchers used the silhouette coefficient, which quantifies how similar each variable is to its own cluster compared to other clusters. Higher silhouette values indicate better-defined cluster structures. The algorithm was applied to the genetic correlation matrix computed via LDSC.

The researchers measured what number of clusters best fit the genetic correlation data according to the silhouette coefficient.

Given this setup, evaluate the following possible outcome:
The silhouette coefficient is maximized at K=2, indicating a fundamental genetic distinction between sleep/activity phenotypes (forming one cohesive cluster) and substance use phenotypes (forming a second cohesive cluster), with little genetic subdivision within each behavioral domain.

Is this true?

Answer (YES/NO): NO